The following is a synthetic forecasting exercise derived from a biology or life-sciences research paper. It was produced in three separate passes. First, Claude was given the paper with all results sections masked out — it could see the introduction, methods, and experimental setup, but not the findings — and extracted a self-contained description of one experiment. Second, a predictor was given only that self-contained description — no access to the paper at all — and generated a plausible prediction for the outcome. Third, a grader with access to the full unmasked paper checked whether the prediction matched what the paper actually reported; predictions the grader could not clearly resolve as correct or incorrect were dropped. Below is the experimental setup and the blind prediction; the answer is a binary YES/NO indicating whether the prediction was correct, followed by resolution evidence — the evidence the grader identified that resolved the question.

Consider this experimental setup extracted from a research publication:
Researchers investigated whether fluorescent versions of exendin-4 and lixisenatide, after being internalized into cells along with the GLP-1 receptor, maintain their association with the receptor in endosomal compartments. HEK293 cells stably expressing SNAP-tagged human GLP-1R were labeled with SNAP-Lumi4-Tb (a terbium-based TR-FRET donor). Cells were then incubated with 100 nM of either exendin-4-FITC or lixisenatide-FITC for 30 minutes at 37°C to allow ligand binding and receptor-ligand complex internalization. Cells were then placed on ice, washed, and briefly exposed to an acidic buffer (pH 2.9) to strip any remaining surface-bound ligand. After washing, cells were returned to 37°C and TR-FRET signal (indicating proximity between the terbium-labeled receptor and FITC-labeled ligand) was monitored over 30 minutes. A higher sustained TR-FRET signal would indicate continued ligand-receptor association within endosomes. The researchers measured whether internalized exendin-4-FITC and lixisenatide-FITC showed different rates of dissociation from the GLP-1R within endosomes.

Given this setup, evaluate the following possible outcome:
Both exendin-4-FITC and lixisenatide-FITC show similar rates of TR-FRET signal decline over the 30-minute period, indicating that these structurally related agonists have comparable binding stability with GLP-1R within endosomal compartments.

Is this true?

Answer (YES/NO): YES